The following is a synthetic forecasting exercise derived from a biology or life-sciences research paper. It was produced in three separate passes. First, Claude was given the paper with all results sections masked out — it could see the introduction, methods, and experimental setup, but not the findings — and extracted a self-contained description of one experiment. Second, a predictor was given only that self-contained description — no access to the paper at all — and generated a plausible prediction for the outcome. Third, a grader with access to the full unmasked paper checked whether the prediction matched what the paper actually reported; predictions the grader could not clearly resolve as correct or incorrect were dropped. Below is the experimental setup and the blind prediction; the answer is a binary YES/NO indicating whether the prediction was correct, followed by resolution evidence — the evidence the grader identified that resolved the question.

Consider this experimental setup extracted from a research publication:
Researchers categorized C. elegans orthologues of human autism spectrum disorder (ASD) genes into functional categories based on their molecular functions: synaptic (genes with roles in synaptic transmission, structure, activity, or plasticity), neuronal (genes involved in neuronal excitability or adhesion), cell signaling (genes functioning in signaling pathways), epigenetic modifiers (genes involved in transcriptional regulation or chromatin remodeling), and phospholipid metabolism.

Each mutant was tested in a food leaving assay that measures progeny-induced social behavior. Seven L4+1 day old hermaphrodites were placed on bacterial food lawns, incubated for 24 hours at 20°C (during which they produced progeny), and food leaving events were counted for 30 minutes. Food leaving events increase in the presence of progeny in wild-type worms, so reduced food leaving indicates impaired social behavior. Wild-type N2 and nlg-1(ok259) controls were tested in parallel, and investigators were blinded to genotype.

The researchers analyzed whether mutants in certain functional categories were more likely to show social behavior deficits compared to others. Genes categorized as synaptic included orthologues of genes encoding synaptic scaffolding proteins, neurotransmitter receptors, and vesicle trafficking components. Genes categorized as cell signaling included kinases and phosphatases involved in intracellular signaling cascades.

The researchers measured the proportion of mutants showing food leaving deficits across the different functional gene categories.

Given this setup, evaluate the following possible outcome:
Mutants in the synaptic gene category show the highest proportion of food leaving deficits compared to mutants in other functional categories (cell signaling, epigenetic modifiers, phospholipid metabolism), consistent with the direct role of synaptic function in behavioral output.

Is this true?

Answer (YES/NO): NO